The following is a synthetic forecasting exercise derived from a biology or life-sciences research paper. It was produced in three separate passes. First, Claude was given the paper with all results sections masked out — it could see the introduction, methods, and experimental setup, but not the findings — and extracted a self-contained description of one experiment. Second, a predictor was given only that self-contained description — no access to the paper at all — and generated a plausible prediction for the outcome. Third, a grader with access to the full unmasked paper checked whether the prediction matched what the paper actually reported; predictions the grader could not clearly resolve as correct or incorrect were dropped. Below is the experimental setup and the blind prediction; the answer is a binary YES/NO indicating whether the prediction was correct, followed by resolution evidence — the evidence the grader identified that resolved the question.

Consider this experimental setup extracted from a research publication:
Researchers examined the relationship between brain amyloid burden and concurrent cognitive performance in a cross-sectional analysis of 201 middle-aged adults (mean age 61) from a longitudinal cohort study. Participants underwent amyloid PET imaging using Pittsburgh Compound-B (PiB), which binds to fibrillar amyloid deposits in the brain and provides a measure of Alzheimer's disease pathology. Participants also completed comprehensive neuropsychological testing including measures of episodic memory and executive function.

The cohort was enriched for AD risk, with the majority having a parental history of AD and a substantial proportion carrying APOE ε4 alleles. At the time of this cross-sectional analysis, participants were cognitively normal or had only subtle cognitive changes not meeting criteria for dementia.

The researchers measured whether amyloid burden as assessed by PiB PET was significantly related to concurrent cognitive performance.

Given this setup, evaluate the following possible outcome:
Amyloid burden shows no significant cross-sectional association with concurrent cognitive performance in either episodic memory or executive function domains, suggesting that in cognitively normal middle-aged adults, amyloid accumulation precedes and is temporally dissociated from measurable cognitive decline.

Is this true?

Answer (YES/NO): YES